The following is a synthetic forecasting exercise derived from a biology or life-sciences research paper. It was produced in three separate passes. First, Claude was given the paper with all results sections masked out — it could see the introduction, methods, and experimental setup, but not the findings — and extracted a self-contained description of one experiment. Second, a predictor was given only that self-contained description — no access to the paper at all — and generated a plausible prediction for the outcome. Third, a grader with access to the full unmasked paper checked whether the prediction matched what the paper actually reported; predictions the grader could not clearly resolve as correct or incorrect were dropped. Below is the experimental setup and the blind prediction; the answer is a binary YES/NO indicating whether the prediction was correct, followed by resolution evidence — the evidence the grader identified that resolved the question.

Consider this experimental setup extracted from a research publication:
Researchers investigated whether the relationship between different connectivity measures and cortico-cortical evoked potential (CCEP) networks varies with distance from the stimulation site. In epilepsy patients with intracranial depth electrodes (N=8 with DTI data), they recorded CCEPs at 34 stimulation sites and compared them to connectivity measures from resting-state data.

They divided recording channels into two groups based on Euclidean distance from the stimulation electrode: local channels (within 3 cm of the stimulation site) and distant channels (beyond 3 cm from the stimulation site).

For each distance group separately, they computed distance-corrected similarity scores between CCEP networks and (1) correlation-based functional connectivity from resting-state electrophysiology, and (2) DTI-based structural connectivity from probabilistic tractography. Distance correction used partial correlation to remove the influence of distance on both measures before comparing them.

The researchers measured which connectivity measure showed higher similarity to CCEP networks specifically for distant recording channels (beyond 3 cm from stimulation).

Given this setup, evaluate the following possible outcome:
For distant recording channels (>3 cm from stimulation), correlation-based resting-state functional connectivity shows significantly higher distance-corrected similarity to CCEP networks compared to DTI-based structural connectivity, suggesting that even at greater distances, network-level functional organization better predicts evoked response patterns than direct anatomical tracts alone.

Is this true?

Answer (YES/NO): NO